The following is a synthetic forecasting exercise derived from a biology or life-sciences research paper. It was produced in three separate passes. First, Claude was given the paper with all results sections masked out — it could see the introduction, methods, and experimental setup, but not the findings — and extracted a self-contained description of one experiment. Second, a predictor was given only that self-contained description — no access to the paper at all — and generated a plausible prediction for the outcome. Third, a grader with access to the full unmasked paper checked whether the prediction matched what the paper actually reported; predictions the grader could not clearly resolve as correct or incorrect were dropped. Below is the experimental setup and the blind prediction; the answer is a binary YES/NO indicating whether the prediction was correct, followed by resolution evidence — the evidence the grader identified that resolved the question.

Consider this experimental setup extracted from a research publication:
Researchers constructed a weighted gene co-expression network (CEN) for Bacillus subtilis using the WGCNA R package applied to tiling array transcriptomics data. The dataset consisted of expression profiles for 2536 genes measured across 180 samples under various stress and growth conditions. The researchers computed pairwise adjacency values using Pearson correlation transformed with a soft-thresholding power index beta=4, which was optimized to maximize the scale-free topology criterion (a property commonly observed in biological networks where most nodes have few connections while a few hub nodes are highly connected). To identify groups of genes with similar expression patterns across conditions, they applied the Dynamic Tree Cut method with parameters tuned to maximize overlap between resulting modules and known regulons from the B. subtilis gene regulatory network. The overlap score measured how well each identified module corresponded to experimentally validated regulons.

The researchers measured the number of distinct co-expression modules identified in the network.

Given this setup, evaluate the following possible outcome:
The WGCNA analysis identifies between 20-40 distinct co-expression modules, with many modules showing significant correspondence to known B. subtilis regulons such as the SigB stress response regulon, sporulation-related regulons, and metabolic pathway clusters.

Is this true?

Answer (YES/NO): NO